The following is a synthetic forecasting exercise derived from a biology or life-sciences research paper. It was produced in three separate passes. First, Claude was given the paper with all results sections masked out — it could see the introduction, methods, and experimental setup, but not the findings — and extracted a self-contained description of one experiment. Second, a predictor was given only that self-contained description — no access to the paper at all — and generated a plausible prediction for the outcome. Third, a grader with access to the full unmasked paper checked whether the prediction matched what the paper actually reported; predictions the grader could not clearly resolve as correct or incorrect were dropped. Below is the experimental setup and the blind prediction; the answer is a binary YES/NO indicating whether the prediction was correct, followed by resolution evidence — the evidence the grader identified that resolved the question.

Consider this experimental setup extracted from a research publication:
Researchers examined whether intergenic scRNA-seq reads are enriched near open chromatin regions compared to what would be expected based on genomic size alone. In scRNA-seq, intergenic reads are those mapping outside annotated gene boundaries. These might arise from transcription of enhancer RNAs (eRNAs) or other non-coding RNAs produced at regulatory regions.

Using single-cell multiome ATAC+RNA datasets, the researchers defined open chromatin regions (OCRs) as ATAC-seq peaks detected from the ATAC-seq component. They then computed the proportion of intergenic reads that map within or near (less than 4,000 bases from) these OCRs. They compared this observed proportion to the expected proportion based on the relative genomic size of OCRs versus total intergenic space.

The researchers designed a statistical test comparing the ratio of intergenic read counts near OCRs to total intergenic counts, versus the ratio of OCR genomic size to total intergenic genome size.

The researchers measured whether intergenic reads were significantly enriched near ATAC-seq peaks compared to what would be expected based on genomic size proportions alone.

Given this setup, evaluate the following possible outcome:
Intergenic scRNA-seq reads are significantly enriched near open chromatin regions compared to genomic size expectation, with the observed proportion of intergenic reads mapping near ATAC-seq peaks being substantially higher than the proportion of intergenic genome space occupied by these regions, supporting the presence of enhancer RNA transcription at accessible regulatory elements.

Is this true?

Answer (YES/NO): YES